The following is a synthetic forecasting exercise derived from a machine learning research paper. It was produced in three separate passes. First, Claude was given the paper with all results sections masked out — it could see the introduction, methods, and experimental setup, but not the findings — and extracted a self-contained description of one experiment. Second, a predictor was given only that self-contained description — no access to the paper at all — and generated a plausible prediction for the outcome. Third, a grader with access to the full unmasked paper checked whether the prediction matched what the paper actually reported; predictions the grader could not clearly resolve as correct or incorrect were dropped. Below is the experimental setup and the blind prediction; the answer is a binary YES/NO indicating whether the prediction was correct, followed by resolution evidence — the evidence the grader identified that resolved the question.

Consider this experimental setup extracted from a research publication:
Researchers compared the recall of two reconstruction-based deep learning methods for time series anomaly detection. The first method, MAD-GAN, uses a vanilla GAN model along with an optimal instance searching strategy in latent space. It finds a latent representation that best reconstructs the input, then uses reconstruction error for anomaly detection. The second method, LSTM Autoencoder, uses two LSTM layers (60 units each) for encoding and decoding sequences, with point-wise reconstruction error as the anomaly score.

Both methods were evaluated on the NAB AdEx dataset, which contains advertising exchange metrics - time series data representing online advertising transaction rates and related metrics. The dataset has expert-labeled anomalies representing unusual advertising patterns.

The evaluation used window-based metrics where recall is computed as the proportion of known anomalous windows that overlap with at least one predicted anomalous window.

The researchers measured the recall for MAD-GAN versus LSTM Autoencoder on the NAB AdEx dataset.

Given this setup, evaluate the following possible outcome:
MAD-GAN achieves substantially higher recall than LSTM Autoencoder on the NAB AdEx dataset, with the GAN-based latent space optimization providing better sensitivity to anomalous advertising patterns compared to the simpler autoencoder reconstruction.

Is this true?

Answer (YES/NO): YES